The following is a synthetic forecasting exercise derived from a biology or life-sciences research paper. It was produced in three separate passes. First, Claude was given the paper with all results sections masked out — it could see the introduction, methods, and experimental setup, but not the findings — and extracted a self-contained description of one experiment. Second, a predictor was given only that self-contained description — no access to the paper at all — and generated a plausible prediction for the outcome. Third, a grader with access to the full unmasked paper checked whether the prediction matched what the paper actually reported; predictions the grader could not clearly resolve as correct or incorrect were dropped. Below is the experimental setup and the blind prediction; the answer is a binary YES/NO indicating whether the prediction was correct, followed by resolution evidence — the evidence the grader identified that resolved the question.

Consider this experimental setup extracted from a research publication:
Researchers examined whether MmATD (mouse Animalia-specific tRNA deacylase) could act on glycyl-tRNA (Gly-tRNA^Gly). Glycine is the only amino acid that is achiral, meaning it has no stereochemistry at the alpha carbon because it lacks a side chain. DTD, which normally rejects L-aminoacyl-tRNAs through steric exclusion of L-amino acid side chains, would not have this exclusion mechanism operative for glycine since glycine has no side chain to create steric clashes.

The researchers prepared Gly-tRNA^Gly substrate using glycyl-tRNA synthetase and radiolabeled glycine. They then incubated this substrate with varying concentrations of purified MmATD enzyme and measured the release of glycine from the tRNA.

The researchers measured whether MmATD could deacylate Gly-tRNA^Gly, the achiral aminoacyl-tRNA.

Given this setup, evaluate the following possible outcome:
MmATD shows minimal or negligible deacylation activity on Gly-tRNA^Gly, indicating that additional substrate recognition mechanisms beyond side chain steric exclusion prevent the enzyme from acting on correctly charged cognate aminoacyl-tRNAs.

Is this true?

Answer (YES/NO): NO